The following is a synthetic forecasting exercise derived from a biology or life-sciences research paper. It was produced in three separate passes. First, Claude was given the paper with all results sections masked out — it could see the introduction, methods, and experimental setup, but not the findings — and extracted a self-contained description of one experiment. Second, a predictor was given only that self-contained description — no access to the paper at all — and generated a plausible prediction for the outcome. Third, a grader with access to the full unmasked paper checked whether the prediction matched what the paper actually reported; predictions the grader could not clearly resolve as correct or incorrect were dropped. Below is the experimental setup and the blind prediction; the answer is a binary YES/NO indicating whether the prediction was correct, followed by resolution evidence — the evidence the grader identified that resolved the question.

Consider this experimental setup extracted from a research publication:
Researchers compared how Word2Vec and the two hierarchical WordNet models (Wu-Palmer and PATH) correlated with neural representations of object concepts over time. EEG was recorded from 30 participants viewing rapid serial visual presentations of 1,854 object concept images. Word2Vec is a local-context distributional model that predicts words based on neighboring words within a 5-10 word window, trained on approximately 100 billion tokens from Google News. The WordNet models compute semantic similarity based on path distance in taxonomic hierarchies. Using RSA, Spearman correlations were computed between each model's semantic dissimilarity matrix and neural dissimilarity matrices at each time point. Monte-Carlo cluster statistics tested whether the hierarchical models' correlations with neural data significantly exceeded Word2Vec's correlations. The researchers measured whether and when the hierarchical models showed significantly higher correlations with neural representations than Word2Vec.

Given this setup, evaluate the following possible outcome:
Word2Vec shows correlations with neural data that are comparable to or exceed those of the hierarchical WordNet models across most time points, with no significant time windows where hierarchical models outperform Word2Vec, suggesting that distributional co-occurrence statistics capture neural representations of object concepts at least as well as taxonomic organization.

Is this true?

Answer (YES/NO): NO